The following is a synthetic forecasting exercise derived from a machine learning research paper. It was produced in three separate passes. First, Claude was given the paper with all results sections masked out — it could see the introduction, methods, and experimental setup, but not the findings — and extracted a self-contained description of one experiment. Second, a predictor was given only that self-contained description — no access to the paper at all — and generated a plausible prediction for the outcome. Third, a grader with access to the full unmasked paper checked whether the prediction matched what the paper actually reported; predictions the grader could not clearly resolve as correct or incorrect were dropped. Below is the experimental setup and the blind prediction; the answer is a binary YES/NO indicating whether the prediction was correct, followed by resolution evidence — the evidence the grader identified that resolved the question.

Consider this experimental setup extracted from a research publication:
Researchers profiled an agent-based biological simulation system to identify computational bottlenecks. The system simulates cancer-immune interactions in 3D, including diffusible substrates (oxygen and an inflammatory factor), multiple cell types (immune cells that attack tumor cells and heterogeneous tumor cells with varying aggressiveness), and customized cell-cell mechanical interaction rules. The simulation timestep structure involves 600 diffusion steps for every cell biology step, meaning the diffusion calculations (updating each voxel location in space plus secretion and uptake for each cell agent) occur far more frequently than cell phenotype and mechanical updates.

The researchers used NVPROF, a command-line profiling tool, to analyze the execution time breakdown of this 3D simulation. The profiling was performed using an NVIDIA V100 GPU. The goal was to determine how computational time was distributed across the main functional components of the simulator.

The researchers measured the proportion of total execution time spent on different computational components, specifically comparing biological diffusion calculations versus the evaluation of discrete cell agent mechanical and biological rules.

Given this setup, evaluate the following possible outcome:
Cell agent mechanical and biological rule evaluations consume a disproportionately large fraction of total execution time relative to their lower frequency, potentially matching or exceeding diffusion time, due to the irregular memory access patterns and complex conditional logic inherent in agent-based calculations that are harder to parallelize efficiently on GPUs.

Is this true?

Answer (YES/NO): NO